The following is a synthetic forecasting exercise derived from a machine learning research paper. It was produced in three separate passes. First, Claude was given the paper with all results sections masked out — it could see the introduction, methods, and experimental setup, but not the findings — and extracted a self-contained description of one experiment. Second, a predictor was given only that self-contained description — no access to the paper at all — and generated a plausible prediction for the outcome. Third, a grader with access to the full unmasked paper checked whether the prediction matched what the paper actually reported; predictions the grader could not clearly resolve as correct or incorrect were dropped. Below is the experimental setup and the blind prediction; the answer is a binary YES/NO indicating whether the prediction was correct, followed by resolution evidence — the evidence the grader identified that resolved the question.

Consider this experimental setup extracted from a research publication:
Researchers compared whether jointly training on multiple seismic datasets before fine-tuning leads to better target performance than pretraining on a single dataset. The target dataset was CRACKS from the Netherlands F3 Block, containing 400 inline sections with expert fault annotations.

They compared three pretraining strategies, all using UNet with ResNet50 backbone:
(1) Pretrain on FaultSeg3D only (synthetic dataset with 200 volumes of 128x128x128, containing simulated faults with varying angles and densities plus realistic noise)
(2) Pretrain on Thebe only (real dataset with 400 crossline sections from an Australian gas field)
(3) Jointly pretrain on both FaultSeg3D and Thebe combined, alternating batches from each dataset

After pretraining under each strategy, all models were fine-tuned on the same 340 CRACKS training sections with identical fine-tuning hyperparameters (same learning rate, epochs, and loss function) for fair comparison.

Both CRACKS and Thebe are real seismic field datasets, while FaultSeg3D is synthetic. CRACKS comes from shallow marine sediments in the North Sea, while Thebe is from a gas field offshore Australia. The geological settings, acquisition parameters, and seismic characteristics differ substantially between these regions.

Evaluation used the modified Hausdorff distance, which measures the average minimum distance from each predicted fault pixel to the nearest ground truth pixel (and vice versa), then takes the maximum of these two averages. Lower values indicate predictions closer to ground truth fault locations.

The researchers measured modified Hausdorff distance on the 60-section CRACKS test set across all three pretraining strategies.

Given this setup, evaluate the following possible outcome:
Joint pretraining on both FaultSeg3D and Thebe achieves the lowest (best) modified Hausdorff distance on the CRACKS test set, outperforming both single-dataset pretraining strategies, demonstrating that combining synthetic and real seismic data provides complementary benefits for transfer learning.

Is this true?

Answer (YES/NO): NO